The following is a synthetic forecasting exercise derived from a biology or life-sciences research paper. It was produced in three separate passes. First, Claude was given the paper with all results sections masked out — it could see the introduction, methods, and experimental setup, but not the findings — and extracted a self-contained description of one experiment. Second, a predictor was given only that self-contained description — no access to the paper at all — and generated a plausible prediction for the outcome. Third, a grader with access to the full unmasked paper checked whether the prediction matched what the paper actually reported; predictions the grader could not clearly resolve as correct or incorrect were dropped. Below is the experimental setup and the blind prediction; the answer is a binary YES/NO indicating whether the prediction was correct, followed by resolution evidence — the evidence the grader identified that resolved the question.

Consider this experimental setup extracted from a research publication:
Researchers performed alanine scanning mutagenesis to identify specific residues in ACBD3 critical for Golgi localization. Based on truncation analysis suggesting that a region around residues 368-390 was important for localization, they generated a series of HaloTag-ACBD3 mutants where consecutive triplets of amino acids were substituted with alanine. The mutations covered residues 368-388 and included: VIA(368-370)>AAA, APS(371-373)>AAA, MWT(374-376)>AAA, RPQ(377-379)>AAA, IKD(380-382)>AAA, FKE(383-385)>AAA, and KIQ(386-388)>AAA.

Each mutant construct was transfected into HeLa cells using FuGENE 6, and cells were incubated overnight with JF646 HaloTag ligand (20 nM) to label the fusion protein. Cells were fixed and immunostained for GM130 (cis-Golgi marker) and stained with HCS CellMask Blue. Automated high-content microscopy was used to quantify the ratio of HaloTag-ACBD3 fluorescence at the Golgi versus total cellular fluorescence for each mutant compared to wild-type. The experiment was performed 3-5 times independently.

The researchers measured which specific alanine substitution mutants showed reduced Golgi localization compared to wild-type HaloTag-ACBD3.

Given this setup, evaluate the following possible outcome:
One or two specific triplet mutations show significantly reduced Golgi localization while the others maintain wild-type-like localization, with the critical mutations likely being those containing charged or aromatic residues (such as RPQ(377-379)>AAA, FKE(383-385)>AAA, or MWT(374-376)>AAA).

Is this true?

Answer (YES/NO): YES